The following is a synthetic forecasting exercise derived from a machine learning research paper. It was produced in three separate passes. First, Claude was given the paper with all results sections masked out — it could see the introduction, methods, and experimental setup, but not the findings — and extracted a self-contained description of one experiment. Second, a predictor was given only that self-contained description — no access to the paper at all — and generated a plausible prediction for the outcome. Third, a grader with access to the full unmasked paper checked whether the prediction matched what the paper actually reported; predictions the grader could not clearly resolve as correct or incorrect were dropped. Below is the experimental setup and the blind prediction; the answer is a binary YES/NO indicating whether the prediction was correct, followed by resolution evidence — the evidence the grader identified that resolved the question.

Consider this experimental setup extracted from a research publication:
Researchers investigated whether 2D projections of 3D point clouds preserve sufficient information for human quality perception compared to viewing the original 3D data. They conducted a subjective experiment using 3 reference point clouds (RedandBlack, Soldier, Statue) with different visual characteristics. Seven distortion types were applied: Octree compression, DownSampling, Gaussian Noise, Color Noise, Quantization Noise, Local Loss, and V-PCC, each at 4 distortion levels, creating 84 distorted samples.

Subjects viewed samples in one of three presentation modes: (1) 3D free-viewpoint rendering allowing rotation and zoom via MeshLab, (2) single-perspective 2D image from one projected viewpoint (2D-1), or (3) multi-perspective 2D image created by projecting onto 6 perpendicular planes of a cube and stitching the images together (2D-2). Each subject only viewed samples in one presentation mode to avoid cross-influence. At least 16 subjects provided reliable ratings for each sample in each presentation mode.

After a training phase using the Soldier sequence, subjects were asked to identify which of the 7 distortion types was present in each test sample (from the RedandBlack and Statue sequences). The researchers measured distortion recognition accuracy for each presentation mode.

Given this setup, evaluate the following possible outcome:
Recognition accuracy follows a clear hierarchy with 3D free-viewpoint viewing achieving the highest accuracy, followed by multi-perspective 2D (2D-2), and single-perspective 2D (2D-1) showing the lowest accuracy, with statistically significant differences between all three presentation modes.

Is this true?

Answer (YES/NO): NO